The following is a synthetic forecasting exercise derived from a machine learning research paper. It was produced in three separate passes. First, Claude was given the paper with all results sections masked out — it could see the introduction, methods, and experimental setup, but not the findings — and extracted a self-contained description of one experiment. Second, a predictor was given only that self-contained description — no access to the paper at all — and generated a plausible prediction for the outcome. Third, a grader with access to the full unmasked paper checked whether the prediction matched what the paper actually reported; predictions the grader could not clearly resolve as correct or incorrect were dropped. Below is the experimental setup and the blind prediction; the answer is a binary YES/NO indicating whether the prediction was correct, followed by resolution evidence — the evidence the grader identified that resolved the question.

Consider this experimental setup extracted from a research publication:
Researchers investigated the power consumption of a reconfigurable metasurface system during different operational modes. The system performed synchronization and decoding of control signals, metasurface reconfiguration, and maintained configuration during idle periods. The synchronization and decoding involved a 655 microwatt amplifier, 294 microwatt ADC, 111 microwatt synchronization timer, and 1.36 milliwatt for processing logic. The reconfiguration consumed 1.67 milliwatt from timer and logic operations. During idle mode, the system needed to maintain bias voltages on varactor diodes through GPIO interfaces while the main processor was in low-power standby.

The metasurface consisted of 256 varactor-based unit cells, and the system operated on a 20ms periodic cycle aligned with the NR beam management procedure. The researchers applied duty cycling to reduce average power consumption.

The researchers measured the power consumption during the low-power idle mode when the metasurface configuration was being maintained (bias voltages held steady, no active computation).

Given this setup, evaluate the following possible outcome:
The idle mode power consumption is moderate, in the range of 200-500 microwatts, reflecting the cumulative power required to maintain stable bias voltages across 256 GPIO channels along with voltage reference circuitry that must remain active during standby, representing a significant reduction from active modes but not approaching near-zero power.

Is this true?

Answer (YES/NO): NO